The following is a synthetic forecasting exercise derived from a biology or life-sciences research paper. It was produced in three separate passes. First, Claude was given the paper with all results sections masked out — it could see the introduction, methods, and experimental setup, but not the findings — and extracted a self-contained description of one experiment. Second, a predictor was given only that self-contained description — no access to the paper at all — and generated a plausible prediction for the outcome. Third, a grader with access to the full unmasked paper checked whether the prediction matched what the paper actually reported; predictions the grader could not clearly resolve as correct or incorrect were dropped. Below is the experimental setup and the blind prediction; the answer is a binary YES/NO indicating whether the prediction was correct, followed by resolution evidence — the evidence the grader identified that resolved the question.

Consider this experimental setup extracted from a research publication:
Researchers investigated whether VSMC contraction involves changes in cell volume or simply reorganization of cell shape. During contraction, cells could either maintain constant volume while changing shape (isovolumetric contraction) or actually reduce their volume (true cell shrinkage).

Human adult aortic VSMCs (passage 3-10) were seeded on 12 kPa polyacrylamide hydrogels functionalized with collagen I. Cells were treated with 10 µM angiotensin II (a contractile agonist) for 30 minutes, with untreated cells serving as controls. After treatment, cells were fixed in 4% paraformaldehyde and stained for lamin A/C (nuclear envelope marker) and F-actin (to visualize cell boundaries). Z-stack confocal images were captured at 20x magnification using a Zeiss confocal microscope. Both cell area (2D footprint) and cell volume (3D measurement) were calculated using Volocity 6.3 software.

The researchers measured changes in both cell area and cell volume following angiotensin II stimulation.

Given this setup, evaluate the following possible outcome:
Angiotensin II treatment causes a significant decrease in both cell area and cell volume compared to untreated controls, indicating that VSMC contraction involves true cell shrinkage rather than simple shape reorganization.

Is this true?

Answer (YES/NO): NO